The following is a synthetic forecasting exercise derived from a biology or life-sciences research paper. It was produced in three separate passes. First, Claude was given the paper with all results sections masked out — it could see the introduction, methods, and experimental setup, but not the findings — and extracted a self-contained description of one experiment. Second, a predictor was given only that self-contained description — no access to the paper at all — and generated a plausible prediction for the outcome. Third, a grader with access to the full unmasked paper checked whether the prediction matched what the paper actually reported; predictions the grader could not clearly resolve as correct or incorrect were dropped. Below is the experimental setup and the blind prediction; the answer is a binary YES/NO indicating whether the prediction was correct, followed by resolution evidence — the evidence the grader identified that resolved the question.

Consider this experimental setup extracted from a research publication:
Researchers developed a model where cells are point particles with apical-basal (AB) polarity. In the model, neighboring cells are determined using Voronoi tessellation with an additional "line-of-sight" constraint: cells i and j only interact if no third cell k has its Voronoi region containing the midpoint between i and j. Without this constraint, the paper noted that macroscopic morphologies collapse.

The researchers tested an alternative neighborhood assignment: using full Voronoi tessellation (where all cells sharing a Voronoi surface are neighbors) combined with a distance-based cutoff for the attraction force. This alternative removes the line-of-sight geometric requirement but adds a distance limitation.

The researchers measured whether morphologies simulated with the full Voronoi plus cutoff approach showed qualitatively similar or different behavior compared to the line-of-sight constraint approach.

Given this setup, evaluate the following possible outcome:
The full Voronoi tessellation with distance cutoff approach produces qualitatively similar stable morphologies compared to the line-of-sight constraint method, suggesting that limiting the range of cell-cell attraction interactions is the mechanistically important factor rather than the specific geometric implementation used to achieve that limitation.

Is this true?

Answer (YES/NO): YES